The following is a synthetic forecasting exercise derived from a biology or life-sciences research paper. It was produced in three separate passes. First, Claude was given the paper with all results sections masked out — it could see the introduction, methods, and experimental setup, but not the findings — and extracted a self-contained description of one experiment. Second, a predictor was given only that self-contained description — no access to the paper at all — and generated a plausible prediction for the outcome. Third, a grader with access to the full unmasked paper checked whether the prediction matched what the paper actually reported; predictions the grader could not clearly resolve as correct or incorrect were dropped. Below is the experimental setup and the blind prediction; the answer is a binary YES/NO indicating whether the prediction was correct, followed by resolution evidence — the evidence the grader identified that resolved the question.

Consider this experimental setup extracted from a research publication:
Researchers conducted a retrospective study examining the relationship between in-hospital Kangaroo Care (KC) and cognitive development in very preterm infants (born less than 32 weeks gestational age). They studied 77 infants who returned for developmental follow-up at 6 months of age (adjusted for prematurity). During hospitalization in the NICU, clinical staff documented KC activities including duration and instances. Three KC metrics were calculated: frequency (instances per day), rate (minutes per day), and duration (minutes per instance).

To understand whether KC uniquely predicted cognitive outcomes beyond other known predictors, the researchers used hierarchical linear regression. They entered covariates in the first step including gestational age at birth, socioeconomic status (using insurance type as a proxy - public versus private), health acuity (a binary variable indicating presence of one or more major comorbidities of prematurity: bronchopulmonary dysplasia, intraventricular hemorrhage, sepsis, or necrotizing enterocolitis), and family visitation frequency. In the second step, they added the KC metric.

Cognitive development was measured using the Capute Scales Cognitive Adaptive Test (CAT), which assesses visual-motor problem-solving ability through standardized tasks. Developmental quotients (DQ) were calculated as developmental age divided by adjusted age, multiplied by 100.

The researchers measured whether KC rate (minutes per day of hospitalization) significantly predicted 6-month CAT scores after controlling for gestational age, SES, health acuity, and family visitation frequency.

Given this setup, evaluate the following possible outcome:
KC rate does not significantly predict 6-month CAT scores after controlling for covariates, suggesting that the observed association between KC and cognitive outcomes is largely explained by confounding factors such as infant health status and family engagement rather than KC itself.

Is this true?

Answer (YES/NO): NO